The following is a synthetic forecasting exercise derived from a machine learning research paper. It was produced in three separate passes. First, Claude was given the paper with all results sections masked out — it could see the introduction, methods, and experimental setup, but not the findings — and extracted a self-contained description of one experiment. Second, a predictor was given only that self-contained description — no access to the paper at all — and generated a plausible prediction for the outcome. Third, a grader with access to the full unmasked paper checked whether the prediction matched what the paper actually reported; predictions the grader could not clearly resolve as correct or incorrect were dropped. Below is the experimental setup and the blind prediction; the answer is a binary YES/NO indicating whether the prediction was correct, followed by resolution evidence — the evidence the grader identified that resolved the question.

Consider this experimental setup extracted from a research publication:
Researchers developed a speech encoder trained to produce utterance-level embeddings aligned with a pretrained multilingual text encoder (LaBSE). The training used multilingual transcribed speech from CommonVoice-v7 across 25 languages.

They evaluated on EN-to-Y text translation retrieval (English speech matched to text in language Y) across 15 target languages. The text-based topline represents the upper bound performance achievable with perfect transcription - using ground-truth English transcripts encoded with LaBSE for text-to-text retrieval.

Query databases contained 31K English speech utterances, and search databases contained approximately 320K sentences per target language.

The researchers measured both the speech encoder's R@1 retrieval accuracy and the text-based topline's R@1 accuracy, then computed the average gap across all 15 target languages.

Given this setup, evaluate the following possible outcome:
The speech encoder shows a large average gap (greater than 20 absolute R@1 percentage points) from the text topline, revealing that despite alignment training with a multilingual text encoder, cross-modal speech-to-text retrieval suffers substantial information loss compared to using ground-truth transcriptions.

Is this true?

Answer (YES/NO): NO